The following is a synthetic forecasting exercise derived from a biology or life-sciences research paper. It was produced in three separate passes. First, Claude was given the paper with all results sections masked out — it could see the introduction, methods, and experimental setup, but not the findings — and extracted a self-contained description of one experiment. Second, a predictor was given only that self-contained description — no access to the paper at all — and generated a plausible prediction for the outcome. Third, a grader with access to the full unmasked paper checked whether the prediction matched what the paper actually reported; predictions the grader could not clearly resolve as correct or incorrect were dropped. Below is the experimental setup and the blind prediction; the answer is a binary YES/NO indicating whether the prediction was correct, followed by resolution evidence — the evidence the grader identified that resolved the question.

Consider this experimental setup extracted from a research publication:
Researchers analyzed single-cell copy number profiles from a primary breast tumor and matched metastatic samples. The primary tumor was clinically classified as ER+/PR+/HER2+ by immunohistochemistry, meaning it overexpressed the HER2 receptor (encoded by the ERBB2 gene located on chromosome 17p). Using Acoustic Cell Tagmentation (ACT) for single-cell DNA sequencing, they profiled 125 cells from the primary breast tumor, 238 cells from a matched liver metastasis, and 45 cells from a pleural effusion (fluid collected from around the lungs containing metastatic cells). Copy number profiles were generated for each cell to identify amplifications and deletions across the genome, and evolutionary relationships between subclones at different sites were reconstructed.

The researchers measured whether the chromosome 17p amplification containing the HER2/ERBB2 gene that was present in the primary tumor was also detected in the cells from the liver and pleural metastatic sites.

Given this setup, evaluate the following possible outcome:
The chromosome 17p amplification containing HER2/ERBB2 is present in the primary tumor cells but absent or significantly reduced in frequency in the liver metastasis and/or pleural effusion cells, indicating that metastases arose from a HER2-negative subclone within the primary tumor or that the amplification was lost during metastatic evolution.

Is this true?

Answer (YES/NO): YES